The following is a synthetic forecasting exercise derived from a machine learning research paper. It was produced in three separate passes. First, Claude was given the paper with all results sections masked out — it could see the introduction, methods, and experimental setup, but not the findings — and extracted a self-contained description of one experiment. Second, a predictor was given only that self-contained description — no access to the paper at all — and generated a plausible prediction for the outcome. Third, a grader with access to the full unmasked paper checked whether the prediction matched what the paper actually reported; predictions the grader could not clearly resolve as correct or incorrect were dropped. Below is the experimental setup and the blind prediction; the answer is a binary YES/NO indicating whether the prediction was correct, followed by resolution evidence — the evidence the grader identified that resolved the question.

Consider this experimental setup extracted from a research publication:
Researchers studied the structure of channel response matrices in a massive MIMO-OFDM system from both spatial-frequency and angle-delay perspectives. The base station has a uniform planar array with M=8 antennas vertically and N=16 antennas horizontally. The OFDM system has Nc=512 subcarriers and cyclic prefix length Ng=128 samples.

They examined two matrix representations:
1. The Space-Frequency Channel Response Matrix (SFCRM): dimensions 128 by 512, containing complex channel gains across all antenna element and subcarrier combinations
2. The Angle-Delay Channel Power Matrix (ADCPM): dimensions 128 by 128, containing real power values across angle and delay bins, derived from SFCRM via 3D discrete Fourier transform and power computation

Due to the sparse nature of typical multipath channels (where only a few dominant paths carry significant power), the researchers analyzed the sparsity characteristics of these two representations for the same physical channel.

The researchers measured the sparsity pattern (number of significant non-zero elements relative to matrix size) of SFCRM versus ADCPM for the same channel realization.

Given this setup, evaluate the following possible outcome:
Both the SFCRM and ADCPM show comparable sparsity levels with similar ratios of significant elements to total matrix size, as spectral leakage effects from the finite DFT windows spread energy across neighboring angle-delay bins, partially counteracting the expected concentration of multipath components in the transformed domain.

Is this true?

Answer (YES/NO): NO